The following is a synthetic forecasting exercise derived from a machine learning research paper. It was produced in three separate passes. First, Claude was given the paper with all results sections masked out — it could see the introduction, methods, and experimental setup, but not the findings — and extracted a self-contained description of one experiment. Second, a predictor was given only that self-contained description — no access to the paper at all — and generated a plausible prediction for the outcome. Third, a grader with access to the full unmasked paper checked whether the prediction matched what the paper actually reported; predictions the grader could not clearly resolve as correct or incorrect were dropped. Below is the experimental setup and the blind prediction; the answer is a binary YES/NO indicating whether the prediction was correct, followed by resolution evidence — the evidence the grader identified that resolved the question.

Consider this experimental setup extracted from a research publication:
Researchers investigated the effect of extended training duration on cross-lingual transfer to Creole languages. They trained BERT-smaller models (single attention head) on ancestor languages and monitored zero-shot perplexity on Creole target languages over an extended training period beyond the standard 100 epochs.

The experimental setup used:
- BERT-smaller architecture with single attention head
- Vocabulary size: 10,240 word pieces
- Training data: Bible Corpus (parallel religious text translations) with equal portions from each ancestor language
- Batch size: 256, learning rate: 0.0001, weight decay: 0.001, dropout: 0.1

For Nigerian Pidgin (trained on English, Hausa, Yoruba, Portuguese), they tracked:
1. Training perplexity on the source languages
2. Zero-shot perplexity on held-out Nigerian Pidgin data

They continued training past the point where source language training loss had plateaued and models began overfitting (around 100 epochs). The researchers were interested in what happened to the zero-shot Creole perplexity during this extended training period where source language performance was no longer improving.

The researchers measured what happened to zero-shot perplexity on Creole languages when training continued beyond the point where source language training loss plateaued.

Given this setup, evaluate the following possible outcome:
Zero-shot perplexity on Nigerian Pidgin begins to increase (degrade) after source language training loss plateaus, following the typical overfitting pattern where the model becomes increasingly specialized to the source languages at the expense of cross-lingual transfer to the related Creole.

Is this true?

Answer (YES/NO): NO